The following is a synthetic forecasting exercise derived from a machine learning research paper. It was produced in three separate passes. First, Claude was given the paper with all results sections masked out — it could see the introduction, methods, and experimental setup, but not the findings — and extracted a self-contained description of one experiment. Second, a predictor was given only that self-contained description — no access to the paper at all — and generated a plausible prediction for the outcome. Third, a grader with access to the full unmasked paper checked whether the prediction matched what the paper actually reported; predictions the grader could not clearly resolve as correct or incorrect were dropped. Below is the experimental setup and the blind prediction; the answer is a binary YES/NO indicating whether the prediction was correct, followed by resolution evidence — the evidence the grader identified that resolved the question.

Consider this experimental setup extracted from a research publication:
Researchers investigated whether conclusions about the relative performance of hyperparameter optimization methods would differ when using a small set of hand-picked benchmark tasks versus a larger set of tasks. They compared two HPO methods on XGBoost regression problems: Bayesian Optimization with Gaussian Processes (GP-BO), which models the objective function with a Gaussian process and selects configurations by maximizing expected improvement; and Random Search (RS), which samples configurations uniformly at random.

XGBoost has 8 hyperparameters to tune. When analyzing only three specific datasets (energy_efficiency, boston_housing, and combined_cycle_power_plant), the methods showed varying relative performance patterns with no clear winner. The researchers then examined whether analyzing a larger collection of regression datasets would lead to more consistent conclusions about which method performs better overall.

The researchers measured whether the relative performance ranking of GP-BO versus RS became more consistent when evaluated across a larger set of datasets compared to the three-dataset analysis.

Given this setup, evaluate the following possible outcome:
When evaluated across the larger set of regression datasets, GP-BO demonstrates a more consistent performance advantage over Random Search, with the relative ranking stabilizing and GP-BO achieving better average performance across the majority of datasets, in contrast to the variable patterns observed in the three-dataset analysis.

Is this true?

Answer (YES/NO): YES